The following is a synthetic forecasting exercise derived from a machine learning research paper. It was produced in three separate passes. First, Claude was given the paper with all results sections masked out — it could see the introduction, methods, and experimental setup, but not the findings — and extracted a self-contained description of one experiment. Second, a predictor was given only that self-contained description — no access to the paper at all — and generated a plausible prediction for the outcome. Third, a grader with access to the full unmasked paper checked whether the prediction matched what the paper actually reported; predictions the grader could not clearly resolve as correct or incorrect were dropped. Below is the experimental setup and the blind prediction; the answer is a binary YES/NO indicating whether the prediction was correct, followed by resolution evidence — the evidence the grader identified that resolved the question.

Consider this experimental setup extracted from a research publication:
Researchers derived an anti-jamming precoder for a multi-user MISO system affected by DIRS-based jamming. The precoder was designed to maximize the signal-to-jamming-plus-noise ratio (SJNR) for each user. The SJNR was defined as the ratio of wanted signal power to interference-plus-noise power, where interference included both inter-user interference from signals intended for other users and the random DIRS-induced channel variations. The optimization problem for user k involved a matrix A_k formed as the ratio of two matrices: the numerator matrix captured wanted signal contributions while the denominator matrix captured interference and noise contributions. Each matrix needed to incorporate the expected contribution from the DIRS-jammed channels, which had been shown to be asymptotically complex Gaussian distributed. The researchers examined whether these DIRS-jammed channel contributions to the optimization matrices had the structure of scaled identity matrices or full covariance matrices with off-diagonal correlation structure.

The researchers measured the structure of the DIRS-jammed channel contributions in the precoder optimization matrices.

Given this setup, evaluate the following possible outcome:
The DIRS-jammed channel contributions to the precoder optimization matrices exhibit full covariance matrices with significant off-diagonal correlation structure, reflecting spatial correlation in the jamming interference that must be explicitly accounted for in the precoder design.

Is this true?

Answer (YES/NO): NO